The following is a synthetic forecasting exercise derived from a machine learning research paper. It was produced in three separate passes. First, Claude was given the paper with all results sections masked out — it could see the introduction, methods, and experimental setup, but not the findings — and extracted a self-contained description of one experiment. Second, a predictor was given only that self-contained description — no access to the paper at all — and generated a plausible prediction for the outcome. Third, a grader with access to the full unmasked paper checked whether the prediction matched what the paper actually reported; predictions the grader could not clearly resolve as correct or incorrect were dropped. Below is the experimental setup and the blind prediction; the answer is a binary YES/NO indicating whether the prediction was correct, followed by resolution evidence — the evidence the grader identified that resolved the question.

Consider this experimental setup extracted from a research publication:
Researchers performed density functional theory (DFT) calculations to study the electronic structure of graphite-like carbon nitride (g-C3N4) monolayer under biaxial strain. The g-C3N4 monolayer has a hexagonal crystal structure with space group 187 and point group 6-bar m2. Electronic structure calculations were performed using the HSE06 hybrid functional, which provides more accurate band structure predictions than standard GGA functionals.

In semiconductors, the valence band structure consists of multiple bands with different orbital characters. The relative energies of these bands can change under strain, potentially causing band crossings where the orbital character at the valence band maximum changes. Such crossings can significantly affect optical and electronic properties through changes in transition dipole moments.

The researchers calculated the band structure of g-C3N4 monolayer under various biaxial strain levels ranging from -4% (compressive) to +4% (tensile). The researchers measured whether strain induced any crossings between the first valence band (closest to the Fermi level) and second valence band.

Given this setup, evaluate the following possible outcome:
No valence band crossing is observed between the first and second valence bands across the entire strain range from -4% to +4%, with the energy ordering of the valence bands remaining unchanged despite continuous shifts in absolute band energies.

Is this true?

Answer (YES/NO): NO